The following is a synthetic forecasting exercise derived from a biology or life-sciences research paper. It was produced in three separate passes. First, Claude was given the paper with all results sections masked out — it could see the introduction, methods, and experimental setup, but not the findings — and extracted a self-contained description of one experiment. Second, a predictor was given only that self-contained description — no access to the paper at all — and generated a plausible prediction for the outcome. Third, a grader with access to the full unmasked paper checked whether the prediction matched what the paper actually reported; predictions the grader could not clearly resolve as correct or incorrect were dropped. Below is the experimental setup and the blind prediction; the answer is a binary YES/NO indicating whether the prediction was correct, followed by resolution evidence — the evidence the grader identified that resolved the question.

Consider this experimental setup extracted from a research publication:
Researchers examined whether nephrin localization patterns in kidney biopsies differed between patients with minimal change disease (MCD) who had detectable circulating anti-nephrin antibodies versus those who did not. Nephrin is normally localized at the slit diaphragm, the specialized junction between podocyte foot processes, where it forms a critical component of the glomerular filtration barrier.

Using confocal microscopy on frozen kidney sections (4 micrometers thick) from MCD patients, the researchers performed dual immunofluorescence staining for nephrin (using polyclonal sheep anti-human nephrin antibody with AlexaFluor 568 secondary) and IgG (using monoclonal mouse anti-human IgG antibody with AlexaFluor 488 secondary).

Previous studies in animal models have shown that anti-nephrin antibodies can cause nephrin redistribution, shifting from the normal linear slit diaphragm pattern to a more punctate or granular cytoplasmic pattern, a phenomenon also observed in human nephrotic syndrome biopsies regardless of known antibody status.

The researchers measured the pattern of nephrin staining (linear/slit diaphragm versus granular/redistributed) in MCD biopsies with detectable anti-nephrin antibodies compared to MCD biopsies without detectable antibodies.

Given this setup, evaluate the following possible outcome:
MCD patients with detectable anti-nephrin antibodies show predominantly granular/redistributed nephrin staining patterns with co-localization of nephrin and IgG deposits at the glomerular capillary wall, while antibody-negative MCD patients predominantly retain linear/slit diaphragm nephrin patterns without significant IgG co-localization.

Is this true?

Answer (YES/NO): NO